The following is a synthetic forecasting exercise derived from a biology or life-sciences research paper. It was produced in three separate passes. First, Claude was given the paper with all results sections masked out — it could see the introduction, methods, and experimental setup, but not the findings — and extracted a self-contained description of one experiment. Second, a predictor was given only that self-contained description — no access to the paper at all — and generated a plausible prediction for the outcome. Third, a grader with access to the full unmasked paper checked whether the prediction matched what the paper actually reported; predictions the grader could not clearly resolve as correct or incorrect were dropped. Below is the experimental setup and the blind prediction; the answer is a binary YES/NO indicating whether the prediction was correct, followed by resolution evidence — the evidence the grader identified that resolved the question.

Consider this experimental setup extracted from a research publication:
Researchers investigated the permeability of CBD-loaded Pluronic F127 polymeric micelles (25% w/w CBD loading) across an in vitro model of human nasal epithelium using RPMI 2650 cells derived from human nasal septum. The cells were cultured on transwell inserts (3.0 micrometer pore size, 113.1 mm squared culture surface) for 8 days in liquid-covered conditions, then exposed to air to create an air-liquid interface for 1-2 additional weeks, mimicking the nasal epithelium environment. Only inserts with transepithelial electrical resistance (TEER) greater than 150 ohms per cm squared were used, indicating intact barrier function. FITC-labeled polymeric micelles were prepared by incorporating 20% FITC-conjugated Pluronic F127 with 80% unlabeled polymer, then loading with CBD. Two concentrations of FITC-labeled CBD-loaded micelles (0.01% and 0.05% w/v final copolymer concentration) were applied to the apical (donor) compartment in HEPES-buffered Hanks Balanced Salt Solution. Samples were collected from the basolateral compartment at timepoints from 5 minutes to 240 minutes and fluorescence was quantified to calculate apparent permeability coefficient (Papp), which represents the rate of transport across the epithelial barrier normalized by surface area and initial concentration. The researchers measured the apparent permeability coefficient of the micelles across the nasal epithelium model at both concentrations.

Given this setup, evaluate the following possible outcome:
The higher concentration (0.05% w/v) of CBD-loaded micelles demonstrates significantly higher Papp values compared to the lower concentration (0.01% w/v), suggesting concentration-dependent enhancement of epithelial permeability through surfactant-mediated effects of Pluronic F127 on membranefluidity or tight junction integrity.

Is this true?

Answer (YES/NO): NO